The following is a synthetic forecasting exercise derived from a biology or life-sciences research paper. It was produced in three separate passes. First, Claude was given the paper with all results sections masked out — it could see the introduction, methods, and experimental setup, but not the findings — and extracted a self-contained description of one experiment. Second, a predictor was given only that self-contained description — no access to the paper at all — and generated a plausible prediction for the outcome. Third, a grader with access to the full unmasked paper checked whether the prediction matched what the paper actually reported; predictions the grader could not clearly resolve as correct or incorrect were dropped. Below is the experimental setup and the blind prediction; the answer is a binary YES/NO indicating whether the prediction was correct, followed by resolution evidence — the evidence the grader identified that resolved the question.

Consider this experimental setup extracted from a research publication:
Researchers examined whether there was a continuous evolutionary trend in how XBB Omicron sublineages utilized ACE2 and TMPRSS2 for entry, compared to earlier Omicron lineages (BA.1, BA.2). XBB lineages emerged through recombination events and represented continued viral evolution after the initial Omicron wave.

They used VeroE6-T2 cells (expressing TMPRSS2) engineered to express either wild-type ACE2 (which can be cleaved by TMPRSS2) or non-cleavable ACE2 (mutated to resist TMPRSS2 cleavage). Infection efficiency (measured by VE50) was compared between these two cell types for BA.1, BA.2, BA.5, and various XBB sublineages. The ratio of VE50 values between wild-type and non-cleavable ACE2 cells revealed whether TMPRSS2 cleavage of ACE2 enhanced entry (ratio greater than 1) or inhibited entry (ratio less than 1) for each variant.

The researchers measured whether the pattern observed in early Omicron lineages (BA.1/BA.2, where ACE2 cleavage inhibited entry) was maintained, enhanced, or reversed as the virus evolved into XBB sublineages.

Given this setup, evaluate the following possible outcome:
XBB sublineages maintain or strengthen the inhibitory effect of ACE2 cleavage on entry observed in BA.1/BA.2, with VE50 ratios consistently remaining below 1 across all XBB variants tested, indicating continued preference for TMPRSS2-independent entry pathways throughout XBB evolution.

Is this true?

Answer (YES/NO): NO